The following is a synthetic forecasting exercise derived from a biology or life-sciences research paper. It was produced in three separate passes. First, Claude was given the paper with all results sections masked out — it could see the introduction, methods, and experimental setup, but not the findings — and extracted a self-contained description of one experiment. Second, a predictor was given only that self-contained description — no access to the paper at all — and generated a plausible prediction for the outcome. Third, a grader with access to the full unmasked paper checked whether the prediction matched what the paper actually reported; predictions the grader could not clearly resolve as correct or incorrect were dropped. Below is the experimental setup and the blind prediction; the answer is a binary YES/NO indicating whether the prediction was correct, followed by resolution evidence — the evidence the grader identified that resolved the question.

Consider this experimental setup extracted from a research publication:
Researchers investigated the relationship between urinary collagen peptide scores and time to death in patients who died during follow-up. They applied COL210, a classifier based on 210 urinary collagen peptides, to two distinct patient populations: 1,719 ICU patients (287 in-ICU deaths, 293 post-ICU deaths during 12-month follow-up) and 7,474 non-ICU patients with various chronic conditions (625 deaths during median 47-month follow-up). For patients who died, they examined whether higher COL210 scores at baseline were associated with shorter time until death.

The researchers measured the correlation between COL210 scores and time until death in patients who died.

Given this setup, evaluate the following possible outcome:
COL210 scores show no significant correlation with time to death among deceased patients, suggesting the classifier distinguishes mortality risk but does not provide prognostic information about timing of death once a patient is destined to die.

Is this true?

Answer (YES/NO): NO